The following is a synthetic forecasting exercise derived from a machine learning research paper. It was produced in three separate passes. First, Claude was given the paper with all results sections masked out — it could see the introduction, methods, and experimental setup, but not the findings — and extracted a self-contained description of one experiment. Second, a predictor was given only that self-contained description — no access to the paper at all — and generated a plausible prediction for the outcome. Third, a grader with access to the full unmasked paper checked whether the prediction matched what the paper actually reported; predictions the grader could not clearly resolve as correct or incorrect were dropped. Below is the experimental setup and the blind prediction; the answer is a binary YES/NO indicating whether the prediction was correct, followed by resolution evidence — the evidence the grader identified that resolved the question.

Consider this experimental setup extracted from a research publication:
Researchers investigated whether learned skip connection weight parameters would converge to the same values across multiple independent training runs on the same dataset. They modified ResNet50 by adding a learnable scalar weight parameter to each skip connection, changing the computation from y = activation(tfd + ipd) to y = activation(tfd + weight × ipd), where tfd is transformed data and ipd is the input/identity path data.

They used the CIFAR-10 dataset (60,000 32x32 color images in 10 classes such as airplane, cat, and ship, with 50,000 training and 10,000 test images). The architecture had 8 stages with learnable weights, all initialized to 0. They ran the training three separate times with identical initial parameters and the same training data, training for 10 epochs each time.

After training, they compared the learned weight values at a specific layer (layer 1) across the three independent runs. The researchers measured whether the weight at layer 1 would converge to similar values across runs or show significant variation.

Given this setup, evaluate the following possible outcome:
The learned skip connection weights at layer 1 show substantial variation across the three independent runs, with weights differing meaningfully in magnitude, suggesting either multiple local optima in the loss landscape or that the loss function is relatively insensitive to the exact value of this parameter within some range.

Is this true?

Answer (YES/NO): YES